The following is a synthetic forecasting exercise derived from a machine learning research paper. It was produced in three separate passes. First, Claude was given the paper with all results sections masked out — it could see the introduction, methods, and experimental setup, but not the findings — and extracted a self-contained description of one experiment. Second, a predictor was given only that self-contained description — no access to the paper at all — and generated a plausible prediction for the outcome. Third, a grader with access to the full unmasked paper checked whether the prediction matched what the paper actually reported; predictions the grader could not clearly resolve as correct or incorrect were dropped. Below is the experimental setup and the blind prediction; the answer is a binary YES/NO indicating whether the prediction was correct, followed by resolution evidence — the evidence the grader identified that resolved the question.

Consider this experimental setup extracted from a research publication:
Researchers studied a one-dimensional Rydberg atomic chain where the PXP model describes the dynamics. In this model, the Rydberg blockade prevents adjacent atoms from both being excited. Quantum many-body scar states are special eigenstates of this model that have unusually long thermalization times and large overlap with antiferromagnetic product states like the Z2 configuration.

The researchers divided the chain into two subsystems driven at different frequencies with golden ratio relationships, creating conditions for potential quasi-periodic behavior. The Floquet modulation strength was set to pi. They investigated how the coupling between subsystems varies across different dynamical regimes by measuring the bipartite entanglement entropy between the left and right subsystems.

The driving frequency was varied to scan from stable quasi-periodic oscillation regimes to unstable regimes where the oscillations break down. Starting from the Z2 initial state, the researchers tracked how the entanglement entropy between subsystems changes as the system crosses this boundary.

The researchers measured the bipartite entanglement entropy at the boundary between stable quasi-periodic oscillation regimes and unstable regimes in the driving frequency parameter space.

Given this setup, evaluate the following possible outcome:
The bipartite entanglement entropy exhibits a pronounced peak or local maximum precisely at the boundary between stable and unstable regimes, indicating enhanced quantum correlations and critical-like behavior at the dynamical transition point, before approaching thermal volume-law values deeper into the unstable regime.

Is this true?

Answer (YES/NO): NO